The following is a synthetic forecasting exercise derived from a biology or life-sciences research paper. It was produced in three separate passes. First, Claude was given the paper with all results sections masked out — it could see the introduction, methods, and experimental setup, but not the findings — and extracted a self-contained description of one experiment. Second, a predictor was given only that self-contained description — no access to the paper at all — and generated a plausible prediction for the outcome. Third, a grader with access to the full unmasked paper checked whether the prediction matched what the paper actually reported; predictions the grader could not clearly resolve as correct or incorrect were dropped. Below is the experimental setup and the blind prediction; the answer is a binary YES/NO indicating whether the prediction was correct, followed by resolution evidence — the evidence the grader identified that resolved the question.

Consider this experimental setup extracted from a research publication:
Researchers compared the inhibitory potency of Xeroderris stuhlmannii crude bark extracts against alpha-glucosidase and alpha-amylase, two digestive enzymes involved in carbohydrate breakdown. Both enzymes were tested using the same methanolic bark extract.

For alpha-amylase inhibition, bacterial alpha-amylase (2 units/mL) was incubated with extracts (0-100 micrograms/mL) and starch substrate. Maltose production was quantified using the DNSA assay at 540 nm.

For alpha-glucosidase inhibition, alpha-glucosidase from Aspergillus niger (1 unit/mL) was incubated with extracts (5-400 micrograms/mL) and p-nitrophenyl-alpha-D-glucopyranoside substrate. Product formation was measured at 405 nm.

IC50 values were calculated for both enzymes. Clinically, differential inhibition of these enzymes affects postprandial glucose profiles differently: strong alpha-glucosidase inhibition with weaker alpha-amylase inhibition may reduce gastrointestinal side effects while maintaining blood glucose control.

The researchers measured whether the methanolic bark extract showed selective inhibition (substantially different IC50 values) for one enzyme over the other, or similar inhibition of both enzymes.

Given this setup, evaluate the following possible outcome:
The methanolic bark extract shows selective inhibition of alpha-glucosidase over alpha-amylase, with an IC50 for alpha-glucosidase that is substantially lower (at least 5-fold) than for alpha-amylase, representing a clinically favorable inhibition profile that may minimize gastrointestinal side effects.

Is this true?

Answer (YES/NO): NO